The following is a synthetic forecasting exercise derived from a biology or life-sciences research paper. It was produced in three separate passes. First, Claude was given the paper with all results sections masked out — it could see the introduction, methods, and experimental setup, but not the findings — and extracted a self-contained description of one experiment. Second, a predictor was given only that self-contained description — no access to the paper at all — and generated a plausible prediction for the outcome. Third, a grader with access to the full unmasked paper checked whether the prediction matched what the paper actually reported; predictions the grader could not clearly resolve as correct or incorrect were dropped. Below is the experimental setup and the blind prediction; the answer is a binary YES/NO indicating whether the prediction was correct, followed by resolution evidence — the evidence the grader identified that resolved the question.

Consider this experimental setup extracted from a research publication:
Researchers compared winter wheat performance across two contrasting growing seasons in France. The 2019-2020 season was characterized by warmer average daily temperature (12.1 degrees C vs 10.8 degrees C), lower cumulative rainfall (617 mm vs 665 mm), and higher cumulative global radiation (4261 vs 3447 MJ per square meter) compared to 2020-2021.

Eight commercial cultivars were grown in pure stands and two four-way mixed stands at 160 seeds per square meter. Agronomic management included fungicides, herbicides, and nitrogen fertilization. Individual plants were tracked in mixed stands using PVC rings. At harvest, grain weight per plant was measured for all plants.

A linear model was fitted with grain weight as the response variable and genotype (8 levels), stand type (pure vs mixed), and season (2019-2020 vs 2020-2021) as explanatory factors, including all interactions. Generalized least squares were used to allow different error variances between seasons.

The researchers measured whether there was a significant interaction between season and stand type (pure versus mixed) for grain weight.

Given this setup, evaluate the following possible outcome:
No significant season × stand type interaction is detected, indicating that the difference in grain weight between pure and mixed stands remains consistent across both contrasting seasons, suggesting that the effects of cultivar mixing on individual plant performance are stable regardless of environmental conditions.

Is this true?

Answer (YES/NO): YES